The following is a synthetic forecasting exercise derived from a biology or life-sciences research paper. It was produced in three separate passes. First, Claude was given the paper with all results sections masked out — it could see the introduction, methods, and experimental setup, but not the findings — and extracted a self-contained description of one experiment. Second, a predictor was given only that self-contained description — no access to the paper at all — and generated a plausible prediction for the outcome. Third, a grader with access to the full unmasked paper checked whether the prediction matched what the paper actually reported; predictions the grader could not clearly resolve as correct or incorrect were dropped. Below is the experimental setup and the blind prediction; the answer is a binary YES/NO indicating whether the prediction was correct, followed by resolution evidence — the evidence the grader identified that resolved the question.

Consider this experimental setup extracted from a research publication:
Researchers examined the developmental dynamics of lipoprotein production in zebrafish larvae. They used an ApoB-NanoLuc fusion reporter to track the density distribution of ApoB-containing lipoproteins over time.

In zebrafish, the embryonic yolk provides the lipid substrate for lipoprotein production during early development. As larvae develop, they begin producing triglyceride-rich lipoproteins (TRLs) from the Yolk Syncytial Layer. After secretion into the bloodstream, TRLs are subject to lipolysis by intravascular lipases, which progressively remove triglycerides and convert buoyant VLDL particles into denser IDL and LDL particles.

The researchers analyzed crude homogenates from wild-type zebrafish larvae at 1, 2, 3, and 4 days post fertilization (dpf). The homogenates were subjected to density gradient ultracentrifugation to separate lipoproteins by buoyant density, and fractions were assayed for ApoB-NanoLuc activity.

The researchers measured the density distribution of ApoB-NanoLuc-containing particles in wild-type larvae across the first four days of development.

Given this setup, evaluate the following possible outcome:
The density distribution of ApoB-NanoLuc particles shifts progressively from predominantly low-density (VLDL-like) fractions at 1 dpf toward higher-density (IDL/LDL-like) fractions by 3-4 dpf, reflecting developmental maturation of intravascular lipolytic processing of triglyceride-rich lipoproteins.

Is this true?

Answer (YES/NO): YES